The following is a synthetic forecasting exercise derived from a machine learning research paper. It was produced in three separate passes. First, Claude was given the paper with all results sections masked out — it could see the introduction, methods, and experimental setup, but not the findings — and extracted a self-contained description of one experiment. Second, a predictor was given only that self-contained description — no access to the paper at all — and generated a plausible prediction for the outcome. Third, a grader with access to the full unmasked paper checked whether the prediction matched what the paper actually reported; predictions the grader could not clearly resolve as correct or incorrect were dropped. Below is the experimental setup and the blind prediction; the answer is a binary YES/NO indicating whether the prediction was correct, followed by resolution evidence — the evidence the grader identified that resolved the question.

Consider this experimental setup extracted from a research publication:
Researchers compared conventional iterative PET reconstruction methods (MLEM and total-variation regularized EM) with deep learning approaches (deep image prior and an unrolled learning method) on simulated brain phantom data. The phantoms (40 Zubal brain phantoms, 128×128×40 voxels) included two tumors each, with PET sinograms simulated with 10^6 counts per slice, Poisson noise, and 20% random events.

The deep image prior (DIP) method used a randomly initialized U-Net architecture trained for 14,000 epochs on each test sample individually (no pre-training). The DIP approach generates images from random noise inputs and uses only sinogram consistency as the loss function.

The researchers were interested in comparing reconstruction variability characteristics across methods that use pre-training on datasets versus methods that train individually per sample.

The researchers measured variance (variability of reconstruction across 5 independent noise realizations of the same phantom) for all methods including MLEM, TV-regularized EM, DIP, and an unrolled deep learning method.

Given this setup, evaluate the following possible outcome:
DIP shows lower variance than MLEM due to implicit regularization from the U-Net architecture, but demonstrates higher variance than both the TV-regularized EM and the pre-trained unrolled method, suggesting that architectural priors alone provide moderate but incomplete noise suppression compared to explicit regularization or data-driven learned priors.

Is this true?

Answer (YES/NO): NO